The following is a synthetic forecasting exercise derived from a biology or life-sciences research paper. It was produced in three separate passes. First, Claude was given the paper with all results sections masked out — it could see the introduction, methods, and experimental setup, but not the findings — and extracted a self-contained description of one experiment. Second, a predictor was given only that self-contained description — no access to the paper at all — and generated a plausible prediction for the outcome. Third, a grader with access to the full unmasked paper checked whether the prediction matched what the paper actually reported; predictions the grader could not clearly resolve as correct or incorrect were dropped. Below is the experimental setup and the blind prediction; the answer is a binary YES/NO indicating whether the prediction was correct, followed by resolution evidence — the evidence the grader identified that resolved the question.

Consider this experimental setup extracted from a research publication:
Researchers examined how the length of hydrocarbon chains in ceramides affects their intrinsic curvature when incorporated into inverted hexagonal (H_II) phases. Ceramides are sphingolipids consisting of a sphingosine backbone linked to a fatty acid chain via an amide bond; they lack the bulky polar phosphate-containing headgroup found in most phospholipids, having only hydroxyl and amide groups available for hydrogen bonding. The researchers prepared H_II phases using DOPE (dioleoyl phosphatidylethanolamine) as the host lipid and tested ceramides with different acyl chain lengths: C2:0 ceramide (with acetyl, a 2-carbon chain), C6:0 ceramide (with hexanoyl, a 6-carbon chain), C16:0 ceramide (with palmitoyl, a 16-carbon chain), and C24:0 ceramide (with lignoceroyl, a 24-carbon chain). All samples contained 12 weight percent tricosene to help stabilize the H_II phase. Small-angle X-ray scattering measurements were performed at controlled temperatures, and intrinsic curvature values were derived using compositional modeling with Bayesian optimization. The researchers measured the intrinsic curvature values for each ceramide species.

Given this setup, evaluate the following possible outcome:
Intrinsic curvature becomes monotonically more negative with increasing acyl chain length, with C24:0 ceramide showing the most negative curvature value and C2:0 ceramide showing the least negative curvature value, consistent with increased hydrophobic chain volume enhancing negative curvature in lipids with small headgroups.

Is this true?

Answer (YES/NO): YES